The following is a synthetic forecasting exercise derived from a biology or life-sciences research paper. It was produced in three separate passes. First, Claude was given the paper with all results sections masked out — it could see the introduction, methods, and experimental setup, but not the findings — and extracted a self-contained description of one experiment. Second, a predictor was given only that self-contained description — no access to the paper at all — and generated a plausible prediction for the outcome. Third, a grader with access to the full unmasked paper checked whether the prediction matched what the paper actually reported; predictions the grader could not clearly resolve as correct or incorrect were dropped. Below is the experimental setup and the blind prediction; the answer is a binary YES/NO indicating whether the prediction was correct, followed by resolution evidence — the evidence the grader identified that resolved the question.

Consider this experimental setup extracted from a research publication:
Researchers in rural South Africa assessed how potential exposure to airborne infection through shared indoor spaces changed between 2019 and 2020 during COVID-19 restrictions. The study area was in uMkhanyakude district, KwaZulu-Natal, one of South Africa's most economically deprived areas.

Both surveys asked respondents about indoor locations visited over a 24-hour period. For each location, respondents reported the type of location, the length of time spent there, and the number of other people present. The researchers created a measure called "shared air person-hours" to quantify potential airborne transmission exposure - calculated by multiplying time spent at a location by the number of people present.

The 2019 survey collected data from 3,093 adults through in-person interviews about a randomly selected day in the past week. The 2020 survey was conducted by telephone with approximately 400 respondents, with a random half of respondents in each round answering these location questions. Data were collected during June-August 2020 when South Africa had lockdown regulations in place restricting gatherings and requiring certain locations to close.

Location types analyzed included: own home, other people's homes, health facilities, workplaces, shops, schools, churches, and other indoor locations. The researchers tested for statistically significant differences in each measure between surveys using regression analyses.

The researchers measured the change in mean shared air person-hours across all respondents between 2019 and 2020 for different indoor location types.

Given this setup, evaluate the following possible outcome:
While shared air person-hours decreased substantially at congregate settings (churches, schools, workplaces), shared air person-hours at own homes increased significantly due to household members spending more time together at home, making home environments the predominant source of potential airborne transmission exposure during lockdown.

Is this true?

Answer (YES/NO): NO